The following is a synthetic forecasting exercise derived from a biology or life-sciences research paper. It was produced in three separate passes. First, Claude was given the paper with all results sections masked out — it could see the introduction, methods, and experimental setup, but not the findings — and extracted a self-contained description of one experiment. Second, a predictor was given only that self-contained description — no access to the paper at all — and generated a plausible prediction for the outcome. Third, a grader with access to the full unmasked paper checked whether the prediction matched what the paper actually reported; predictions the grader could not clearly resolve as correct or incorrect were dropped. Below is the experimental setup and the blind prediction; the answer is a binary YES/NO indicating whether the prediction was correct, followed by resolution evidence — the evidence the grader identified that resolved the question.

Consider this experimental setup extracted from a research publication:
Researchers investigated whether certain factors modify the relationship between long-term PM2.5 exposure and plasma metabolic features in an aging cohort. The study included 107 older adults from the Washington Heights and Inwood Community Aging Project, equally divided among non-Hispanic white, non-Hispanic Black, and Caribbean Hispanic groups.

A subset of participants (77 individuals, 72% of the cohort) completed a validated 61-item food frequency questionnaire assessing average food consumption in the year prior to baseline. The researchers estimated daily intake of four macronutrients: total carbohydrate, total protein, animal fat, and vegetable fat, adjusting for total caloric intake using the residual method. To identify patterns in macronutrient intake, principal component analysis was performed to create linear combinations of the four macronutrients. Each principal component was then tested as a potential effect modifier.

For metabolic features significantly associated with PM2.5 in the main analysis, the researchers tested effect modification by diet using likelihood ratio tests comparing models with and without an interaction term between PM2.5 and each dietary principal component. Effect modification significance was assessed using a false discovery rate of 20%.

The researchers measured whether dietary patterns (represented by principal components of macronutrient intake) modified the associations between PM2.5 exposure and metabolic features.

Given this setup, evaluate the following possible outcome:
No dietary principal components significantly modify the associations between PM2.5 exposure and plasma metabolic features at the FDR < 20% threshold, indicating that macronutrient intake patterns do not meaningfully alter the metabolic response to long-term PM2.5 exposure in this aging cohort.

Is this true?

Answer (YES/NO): NO